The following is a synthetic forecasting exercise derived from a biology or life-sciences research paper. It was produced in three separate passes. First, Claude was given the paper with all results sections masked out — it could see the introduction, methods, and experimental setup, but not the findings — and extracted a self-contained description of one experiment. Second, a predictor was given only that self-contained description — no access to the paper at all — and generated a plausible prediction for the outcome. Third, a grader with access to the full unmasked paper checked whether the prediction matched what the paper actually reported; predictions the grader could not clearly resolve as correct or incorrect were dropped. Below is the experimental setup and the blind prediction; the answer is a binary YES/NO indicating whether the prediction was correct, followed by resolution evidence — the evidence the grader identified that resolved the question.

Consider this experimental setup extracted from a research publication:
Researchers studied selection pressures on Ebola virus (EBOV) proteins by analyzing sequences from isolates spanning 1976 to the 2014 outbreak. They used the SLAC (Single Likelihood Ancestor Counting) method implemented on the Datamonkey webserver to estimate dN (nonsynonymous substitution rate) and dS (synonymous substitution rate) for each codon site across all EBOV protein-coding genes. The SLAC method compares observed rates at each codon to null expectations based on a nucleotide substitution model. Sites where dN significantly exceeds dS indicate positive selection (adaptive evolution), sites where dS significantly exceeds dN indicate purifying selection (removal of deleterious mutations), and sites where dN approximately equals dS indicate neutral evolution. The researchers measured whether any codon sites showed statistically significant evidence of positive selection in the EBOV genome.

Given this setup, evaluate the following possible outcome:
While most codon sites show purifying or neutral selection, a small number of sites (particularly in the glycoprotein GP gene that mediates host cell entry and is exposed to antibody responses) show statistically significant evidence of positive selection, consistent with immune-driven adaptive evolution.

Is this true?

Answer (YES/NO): NO